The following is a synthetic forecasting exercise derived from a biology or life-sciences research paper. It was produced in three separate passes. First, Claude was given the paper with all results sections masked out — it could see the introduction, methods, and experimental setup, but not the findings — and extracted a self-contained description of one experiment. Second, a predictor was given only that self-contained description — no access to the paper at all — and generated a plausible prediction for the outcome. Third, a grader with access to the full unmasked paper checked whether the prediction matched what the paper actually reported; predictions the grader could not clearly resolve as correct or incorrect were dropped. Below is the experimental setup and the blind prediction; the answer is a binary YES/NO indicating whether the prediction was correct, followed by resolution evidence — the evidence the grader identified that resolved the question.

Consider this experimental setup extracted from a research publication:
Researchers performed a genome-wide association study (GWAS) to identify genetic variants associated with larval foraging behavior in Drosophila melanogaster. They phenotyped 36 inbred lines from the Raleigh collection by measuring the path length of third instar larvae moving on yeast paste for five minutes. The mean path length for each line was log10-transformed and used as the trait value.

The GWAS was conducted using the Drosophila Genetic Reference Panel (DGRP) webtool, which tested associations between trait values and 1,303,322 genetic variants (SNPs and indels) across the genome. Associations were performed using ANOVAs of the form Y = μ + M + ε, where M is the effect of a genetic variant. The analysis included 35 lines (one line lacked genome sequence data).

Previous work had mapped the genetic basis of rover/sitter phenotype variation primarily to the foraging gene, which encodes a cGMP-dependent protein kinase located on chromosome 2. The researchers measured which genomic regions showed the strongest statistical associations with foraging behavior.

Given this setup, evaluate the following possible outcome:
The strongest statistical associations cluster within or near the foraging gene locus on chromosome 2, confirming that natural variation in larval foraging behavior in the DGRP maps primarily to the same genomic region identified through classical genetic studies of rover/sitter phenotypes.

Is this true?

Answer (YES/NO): NO